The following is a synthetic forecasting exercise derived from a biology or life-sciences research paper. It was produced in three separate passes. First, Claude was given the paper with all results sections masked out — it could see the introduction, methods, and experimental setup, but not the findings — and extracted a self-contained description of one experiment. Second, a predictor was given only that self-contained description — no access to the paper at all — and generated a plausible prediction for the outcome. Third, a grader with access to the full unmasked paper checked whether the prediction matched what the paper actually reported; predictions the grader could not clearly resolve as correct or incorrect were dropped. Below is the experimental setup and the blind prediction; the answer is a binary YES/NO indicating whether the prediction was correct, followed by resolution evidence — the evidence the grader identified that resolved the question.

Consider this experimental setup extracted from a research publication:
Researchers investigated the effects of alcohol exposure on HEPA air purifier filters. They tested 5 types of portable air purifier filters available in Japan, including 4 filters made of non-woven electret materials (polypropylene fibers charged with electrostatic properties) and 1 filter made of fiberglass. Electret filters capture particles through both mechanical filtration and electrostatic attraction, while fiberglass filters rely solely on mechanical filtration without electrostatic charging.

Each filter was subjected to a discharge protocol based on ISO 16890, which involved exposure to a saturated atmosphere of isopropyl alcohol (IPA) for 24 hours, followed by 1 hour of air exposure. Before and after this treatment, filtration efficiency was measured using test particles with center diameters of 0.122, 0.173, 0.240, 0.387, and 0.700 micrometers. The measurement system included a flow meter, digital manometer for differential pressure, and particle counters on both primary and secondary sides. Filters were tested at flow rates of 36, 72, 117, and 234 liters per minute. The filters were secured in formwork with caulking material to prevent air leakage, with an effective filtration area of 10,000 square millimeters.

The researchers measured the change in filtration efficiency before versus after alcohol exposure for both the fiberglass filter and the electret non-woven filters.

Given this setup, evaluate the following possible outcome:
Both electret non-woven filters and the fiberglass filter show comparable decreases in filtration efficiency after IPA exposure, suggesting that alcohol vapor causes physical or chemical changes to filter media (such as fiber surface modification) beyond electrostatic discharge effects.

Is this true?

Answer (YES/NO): NO